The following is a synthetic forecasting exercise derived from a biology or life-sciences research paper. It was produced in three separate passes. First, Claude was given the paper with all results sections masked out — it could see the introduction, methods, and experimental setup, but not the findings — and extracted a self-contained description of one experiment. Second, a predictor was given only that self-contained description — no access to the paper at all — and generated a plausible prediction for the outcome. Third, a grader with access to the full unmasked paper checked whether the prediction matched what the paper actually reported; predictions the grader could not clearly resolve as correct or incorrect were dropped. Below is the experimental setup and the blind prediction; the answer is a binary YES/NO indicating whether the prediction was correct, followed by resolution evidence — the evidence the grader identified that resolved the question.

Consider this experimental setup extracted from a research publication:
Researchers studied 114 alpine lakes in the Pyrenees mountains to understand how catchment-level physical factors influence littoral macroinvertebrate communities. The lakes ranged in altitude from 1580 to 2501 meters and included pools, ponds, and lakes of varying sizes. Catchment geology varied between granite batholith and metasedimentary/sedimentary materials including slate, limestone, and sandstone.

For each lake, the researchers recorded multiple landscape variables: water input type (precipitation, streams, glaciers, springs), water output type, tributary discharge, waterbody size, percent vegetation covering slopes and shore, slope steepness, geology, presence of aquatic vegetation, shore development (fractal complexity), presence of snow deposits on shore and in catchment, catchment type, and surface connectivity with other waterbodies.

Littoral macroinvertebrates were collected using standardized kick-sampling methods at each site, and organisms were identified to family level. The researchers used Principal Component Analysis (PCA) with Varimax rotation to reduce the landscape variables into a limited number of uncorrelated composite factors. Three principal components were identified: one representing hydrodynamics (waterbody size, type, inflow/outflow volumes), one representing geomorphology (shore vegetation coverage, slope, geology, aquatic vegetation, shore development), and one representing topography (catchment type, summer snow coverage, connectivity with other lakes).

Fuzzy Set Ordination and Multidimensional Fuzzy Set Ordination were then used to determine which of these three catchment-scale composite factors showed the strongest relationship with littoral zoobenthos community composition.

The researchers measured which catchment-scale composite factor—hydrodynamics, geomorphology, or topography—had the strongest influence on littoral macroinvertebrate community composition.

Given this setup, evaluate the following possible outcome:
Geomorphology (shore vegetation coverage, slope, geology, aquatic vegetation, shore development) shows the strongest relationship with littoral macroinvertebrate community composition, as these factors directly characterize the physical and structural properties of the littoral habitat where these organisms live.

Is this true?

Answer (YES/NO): NO